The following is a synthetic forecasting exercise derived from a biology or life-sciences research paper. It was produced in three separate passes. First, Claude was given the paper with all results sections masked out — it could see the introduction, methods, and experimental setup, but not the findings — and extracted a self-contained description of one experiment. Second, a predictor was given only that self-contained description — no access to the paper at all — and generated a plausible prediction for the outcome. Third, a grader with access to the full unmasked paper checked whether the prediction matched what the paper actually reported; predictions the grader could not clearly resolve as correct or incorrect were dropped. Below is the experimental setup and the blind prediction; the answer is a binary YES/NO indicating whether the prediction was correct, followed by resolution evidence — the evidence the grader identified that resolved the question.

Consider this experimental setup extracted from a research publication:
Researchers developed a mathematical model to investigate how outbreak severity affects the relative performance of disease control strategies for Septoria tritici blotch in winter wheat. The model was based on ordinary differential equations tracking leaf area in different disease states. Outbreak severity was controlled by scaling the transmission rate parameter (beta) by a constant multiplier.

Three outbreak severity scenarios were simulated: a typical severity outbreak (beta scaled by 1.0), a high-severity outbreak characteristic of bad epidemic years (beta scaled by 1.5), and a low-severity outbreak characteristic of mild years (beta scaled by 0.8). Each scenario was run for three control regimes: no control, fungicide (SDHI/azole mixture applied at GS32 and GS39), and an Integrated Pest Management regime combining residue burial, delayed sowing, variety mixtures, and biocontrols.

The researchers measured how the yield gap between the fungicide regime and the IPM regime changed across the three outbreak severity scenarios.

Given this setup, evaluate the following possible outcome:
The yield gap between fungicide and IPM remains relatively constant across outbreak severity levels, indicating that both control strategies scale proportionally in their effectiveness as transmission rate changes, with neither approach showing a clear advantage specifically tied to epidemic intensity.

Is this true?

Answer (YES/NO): NO